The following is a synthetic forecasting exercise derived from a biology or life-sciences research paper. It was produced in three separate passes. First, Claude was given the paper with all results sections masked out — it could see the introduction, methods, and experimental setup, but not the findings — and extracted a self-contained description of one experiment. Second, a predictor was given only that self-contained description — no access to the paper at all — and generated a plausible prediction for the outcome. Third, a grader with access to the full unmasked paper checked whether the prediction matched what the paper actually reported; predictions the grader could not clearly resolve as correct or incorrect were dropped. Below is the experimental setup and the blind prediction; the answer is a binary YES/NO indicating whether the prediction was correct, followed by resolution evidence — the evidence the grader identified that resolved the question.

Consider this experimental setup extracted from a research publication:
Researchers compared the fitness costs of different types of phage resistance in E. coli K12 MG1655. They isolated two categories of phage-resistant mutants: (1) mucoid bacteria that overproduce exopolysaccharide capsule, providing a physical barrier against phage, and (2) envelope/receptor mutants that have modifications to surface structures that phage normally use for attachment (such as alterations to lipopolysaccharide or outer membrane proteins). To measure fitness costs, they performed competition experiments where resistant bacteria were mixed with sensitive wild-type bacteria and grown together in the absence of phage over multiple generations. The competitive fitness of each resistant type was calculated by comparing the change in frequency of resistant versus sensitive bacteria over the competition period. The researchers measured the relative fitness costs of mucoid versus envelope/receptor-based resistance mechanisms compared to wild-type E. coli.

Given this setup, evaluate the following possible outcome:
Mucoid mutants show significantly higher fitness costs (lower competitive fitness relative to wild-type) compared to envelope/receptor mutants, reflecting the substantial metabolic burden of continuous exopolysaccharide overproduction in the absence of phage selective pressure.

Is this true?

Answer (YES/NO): YES